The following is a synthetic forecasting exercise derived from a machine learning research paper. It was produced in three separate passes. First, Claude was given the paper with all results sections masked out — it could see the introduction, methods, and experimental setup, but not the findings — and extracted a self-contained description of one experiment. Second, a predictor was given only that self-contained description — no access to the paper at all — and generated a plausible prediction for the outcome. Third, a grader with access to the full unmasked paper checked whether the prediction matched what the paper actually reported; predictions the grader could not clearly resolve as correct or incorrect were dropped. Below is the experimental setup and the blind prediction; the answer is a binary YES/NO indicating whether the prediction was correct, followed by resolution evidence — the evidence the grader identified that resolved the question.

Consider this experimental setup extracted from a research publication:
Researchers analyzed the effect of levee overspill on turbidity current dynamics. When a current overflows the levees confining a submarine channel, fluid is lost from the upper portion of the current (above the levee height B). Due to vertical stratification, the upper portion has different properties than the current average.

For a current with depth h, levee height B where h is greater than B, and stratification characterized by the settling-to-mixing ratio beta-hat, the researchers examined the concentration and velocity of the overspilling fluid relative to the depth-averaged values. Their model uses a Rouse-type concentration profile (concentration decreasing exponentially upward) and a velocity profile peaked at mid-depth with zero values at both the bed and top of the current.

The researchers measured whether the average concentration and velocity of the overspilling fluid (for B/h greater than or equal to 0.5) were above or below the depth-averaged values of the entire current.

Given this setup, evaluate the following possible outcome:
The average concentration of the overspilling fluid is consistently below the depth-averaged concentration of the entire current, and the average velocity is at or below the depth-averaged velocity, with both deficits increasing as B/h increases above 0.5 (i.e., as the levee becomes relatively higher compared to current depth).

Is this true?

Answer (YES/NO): NO